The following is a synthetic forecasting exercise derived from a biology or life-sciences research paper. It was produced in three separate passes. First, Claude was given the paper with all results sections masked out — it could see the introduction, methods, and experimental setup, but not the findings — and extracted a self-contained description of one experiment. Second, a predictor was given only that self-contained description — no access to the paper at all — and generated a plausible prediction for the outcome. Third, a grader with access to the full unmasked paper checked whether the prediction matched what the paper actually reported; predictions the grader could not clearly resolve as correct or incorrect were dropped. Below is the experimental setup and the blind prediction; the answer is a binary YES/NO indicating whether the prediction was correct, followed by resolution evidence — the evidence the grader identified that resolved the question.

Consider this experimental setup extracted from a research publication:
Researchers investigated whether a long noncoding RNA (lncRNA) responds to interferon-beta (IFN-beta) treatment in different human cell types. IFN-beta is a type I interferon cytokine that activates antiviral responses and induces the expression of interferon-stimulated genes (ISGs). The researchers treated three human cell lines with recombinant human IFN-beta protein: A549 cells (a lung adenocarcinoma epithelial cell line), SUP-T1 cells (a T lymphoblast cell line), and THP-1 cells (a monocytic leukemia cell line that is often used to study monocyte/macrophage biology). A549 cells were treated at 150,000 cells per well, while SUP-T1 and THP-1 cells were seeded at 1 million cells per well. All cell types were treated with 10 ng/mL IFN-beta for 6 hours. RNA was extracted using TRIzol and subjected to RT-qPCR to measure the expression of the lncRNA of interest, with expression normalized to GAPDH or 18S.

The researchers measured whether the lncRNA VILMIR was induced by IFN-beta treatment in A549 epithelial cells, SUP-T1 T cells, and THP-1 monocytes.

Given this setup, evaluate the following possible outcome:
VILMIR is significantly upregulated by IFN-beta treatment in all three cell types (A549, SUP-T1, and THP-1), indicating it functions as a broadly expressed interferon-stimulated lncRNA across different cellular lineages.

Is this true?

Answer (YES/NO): YES